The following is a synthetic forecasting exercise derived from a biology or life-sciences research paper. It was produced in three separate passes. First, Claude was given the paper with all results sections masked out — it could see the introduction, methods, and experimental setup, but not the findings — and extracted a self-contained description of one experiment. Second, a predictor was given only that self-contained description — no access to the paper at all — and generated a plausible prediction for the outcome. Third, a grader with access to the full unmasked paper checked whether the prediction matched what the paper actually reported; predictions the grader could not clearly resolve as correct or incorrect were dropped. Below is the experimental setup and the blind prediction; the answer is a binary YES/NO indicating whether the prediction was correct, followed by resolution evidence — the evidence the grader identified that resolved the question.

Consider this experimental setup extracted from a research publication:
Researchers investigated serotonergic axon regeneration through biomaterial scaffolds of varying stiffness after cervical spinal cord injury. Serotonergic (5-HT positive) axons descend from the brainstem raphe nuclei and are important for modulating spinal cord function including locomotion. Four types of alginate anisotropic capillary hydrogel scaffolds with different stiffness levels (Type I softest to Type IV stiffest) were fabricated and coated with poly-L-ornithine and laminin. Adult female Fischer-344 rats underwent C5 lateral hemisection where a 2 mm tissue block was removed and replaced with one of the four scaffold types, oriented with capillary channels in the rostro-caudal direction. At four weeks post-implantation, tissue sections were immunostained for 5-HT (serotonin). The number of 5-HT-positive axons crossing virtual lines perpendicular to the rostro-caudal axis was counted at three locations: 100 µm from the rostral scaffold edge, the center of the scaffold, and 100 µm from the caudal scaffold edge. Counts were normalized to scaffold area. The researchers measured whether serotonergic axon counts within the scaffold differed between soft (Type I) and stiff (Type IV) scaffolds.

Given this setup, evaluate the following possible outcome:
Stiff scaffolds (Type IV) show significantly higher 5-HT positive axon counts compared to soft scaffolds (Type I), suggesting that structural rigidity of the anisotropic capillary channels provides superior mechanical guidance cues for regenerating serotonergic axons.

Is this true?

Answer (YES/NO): NO